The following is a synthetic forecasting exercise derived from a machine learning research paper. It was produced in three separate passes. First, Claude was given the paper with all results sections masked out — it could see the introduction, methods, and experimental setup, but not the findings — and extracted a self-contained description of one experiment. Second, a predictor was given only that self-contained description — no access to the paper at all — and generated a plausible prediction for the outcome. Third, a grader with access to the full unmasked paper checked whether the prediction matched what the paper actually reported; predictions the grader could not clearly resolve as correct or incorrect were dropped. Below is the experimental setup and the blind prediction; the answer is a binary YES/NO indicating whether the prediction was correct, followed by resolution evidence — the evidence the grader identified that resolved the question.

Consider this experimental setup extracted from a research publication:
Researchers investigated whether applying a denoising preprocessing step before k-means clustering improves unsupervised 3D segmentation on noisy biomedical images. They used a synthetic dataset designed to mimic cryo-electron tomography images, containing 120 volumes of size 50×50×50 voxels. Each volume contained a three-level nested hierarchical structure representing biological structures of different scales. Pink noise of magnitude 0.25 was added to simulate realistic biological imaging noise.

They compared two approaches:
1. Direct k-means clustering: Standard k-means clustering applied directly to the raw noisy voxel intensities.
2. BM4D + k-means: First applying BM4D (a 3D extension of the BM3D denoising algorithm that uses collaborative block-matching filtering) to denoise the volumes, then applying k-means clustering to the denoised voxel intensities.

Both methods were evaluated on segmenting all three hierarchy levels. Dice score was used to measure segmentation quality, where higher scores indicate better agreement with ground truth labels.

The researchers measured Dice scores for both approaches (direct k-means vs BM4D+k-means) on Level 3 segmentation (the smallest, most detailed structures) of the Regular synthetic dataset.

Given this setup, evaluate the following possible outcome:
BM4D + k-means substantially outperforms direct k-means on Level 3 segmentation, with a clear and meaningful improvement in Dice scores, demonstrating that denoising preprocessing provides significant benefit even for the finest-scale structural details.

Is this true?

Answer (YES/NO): YES